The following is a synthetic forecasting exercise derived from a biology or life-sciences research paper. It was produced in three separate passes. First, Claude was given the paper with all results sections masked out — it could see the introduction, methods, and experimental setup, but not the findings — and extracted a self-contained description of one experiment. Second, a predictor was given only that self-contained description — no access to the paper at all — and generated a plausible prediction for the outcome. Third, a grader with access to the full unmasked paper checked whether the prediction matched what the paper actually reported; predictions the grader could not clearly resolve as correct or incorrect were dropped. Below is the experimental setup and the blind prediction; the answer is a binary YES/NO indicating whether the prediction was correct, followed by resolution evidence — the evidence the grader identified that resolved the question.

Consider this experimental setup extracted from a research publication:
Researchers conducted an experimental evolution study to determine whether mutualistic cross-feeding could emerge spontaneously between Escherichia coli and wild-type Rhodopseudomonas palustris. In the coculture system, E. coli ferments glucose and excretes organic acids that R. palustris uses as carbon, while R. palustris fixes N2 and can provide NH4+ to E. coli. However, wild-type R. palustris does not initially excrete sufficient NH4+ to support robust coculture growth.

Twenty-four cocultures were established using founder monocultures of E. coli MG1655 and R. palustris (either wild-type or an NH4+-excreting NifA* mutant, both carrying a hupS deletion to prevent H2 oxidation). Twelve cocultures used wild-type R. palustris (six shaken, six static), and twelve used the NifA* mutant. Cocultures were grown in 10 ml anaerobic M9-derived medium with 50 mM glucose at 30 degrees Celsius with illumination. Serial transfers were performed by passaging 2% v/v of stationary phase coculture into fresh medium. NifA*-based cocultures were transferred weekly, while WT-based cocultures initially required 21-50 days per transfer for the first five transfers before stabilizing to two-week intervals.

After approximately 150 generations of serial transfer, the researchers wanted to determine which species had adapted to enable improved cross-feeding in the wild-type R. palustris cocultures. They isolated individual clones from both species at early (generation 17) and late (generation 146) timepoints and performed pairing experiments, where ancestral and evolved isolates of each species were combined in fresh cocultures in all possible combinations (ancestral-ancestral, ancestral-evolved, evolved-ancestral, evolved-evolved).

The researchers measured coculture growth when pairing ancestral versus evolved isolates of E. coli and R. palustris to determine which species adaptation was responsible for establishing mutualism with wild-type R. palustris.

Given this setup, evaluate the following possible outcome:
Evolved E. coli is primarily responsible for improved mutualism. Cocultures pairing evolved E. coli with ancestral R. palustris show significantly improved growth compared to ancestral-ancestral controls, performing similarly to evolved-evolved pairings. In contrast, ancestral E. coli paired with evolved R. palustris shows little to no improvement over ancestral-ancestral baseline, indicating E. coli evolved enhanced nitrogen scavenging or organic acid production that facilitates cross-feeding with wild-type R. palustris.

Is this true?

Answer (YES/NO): YES